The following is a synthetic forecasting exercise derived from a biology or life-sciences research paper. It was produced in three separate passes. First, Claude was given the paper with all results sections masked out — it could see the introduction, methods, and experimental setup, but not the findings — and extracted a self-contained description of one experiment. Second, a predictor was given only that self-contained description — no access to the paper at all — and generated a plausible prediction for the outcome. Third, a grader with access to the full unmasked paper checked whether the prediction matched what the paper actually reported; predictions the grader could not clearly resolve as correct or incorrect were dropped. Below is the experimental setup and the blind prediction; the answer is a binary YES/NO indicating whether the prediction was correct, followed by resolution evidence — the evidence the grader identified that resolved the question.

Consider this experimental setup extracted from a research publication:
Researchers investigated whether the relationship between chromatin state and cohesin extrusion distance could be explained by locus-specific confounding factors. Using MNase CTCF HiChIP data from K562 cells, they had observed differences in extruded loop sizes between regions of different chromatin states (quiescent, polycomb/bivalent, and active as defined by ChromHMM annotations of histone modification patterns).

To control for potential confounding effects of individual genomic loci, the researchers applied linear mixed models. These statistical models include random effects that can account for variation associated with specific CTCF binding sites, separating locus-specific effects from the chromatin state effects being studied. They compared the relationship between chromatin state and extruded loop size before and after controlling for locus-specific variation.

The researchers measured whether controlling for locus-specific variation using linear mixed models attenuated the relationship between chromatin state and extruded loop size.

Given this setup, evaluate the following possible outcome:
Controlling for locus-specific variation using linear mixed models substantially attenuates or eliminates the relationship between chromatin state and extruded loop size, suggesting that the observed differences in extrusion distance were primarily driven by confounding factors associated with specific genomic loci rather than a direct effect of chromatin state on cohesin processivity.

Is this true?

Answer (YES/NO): NO